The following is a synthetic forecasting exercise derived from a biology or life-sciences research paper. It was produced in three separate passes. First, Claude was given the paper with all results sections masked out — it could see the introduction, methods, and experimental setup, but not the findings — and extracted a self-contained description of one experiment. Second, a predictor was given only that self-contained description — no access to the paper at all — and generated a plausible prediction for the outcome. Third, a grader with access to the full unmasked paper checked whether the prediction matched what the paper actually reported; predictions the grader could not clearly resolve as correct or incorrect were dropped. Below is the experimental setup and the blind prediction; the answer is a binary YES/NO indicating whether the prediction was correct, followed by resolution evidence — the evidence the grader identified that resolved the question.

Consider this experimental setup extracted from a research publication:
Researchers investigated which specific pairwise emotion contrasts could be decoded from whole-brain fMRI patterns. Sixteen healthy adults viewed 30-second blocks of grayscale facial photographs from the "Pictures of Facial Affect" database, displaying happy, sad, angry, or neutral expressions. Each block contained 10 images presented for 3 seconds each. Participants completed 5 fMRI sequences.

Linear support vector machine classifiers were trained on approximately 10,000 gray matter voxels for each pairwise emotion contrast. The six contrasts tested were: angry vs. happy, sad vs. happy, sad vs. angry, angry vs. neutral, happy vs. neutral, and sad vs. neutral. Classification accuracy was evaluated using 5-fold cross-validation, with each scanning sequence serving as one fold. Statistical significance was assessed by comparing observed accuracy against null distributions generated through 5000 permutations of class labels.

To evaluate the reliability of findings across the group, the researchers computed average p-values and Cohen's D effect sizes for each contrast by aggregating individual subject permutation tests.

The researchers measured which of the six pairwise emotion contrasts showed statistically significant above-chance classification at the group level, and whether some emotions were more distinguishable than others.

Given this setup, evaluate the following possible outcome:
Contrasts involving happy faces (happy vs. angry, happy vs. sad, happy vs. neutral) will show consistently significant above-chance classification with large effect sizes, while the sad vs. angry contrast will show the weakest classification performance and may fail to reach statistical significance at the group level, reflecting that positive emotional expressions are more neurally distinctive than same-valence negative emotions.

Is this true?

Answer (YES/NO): YES